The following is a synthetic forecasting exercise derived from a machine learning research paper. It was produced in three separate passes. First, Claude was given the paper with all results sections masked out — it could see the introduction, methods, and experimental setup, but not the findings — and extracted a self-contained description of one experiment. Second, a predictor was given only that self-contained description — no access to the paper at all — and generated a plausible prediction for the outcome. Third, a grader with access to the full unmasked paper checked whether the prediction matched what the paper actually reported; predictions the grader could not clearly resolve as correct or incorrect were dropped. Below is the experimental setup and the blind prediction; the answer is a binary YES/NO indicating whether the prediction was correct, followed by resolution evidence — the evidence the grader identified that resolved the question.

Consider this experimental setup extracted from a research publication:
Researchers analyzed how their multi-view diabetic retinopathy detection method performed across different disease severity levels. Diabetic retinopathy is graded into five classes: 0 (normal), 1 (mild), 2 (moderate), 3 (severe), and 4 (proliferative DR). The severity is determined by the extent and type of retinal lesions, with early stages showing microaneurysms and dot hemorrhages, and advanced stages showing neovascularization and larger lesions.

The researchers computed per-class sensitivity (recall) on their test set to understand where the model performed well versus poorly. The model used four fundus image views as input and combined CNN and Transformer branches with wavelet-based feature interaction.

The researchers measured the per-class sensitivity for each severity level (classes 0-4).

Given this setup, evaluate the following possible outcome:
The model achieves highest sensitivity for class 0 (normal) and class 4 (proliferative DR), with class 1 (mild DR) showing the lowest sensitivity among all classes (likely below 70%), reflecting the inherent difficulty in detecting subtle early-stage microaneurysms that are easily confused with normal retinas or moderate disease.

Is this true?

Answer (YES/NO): NO